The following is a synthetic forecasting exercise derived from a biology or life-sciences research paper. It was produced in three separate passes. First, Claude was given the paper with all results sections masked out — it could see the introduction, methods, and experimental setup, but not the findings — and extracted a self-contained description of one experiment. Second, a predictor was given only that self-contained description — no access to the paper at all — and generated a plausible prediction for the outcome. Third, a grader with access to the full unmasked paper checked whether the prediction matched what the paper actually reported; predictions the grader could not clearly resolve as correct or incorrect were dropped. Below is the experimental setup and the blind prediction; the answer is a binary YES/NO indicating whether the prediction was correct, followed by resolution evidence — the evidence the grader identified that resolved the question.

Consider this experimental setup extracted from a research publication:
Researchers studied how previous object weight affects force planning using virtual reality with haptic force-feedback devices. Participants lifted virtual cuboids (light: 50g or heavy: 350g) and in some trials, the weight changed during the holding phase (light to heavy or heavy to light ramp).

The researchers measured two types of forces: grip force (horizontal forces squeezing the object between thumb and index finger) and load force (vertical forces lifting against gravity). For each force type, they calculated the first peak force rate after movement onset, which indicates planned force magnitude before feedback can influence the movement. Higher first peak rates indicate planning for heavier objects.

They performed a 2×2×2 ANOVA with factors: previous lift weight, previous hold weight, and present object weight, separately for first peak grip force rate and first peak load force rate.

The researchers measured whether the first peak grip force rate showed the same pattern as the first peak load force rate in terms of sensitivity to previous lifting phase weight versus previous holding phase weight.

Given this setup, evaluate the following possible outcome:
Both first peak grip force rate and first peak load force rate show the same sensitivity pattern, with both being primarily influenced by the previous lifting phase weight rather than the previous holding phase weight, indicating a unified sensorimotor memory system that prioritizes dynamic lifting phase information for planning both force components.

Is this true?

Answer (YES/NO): NO